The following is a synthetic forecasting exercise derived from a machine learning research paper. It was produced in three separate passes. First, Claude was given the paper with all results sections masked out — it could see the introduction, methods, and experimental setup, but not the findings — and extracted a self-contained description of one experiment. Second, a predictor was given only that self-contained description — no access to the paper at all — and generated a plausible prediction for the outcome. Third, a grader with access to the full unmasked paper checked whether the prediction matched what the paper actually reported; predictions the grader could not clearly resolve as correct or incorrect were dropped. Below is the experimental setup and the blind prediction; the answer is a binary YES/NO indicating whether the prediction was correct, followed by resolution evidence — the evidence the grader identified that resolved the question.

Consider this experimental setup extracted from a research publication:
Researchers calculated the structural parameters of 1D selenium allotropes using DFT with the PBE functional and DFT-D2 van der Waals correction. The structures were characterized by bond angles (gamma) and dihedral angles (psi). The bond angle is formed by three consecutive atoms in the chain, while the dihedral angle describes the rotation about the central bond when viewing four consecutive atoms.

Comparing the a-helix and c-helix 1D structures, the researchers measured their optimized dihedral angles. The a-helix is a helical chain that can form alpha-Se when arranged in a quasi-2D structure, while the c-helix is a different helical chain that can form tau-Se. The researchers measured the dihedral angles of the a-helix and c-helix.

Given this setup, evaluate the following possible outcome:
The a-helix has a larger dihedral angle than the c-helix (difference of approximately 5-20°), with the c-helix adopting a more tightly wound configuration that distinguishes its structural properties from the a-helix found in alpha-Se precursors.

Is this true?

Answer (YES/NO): NO